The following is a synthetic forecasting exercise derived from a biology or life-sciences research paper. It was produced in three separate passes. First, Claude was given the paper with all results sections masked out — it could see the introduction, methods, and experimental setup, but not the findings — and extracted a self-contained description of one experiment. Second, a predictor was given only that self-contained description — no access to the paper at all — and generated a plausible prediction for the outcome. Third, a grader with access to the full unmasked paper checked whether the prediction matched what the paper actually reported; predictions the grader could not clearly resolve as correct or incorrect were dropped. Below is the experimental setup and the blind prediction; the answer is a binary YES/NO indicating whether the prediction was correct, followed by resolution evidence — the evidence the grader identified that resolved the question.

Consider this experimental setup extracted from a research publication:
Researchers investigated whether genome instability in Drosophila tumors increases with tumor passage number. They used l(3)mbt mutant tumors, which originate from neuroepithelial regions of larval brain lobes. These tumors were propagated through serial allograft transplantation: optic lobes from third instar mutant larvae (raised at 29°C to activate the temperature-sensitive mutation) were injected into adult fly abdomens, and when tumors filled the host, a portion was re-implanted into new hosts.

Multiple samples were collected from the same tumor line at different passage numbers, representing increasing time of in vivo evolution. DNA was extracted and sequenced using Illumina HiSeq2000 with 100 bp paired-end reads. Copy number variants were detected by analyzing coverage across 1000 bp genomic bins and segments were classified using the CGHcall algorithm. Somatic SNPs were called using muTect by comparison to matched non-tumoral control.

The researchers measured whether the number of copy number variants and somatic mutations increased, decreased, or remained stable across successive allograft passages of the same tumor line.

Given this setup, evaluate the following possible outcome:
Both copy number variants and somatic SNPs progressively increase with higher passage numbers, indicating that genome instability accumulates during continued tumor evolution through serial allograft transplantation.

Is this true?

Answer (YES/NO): NO